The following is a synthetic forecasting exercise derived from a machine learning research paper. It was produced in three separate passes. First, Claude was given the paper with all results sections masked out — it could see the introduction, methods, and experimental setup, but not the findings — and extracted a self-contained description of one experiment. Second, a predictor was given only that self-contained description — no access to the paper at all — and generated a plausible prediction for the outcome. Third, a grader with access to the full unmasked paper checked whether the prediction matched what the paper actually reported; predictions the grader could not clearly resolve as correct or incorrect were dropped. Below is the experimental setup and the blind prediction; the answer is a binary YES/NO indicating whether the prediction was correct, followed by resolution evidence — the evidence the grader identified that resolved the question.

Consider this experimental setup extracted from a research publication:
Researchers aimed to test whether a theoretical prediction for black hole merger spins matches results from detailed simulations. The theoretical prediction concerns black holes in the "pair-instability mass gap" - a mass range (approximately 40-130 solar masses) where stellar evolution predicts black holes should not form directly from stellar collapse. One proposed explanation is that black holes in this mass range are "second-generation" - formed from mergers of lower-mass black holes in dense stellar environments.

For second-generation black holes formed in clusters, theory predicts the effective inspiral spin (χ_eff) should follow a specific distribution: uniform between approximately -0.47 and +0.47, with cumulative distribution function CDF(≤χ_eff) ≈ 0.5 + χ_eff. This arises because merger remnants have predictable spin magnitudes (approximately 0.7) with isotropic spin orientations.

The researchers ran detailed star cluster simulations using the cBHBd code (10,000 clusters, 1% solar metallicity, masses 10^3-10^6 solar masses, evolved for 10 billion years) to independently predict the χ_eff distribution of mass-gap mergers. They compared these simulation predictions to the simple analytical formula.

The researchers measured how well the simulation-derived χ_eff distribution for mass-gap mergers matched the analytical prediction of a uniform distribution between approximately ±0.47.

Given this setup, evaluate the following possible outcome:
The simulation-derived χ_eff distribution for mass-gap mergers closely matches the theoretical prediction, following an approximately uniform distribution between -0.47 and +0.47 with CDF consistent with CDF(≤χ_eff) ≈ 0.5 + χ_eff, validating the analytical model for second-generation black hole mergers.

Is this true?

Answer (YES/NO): YES